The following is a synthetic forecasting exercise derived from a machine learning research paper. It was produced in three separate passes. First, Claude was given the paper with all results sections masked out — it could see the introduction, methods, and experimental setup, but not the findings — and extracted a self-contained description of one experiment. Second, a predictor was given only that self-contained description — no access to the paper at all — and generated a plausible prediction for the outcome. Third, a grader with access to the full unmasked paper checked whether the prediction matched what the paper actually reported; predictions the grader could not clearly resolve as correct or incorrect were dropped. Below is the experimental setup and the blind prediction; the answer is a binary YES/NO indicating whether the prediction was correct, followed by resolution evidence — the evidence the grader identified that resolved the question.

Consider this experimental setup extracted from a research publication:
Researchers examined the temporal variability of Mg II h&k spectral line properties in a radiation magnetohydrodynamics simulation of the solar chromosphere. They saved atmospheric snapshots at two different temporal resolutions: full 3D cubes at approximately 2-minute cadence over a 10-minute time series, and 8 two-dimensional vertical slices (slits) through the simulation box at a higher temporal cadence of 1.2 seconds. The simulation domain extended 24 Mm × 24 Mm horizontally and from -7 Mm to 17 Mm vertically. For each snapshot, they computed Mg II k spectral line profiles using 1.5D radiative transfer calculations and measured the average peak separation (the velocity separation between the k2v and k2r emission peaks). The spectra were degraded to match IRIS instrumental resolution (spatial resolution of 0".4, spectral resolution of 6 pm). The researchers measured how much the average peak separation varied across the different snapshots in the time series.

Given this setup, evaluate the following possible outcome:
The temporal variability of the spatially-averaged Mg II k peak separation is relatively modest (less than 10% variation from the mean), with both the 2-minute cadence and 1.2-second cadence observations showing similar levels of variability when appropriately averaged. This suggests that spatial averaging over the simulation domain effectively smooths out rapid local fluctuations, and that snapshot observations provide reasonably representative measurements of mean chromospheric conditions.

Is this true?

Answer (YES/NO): YES